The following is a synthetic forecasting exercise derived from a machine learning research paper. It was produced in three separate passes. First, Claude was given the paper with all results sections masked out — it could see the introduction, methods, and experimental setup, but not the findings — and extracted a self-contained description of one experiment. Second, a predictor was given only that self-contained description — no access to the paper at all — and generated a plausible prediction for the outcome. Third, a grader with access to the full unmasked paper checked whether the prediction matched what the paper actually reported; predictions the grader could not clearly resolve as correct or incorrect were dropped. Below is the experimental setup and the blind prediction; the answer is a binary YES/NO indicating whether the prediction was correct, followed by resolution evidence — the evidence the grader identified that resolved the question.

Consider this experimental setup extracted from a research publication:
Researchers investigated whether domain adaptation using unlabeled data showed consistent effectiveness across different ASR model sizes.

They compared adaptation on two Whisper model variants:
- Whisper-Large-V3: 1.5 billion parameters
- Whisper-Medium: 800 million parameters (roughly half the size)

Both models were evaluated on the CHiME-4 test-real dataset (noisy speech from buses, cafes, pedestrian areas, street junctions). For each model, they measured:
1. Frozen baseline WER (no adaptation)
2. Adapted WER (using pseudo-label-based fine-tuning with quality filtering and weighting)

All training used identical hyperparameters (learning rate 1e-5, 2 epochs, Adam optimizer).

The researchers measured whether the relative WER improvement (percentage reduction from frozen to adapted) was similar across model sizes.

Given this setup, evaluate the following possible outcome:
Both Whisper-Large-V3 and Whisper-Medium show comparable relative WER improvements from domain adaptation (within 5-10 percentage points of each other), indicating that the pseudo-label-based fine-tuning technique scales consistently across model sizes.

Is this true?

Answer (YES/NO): YES